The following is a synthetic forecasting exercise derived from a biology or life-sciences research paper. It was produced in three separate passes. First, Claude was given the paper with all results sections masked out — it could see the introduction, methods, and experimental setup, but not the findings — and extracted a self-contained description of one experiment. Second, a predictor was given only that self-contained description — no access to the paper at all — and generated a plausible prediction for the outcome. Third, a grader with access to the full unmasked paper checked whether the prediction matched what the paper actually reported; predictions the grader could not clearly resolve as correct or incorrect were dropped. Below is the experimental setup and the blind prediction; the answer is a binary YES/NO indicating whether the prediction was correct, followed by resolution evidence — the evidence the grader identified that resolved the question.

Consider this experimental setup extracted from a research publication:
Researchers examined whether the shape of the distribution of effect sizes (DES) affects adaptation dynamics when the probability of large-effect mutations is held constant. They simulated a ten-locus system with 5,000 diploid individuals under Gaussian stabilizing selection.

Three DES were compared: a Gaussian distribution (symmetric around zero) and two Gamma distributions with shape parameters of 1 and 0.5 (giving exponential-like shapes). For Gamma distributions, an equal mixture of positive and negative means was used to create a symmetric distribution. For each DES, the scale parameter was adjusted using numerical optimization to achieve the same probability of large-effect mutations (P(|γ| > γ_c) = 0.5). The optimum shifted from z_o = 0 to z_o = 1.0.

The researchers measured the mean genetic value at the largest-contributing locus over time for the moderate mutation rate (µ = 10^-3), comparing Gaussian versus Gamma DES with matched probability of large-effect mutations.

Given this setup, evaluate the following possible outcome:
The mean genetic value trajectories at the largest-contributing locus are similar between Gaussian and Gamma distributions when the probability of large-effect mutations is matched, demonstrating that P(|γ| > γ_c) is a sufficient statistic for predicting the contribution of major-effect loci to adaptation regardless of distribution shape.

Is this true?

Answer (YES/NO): NO